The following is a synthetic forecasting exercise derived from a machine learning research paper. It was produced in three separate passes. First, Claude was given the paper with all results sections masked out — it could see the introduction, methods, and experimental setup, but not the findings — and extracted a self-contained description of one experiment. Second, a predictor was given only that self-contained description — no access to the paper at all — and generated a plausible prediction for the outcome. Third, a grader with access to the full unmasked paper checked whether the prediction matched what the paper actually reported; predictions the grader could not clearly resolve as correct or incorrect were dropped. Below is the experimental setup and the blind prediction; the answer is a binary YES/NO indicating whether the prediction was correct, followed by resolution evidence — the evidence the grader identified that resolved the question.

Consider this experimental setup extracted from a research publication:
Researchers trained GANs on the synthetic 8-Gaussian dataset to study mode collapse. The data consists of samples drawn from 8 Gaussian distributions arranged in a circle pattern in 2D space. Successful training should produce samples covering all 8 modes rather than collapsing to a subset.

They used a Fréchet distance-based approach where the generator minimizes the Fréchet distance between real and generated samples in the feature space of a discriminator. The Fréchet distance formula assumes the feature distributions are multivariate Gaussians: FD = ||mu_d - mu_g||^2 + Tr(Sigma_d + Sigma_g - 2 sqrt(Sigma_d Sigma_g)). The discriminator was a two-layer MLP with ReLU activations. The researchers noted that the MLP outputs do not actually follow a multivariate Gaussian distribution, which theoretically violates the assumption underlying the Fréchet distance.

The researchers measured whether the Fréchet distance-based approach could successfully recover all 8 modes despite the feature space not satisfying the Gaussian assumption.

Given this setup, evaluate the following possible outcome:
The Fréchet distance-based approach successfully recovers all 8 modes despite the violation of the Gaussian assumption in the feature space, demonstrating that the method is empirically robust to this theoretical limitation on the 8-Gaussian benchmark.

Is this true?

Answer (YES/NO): YES